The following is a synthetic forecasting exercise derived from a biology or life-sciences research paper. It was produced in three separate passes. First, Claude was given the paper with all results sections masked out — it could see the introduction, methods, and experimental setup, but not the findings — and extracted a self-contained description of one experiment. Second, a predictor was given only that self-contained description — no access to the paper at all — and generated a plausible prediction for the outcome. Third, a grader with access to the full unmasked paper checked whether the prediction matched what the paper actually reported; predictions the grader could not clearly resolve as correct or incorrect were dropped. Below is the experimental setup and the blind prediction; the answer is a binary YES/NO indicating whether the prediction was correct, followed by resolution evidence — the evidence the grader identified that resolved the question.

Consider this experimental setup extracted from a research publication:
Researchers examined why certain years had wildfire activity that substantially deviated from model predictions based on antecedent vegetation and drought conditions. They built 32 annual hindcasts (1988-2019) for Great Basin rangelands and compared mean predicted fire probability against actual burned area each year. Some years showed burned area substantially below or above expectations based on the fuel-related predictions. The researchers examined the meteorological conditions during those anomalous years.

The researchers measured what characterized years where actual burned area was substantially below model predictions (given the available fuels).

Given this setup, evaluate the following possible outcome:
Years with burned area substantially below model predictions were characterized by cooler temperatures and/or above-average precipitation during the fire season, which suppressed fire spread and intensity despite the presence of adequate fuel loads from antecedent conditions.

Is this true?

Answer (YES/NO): YES